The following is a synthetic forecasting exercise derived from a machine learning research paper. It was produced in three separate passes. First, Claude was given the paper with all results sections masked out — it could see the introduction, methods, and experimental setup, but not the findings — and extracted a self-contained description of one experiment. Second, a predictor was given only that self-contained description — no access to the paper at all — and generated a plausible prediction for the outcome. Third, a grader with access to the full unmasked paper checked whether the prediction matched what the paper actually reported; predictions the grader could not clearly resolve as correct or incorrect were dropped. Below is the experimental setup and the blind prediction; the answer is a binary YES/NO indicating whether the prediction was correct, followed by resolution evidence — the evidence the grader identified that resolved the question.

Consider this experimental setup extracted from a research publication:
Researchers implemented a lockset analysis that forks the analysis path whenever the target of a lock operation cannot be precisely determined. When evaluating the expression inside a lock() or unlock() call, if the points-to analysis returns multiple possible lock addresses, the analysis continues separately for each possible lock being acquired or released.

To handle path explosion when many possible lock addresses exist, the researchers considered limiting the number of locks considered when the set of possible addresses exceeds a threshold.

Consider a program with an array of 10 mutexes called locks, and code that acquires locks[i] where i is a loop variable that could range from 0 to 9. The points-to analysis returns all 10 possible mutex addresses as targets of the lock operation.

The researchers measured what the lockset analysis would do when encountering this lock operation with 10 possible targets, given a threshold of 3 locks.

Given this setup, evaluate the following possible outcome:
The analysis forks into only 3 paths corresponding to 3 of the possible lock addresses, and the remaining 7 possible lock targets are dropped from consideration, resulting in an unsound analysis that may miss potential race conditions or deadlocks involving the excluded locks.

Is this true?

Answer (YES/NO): YES